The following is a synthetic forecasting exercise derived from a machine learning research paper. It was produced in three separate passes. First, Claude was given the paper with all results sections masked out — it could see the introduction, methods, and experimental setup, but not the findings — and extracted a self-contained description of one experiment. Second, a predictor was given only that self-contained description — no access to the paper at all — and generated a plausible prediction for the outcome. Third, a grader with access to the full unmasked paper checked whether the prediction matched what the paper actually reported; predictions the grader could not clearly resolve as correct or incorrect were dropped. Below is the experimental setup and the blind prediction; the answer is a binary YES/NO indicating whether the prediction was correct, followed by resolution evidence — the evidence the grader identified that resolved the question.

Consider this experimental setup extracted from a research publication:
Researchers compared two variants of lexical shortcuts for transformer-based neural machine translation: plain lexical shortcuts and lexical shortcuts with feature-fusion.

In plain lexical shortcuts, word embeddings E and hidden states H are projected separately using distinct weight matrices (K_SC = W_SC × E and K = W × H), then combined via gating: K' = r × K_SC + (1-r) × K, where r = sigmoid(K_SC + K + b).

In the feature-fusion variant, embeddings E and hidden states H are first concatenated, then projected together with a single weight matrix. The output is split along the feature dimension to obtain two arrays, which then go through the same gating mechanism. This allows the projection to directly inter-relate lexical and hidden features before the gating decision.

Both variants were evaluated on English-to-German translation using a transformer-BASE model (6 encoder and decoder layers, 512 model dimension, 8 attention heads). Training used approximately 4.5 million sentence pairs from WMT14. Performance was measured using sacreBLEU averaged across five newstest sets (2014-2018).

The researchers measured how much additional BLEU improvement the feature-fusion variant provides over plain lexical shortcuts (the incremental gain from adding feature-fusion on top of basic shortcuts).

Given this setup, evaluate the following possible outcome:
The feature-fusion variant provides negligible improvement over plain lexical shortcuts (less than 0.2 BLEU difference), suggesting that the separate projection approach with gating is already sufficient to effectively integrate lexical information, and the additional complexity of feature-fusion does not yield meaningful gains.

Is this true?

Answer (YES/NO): NO